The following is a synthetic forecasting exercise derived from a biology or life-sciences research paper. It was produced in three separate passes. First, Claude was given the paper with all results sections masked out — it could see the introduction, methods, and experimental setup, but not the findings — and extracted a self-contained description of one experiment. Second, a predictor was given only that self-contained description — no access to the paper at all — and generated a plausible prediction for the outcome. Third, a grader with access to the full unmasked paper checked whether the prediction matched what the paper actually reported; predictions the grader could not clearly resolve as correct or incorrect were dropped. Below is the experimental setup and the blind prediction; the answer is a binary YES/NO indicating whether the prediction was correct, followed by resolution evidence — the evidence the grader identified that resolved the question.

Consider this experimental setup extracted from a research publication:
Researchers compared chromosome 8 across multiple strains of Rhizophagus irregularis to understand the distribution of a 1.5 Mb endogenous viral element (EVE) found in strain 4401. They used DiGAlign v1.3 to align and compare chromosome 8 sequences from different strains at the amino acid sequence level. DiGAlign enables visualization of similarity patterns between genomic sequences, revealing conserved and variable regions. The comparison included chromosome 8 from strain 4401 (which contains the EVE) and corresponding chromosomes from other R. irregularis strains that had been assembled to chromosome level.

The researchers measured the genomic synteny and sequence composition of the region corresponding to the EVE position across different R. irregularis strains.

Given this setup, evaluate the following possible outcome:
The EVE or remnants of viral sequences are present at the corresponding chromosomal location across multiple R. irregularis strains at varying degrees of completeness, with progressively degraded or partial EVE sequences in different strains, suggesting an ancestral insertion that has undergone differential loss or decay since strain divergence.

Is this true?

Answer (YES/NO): NO